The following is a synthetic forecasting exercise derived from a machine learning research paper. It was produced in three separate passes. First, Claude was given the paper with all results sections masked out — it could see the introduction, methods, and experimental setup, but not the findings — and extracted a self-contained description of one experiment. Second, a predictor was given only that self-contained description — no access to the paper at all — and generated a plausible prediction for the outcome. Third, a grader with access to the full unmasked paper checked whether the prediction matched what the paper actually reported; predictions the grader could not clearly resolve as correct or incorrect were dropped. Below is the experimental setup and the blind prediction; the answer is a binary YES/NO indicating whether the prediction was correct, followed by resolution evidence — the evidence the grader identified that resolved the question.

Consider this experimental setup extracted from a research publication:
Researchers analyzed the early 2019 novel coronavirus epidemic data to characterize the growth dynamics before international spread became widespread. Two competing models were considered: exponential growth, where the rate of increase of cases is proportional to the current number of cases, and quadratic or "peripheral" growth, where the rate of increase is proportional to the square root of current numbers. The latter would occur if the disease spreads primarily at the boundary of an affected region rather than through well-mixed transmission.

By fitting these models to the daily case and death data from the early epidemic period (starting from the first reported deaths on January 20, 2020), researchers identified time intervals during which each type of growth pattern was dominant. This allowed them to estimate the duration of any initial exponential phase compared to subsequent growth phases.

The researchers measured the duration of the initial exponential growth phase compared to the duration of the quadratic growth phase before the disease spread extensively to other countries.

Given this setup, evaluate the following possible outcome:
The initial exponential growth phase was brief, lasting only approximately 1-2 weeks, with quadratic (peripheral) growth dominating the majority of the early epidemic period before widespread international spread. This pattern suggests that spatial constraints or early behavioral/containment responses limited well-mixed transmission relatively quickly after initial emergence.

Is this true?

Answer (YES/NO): NO